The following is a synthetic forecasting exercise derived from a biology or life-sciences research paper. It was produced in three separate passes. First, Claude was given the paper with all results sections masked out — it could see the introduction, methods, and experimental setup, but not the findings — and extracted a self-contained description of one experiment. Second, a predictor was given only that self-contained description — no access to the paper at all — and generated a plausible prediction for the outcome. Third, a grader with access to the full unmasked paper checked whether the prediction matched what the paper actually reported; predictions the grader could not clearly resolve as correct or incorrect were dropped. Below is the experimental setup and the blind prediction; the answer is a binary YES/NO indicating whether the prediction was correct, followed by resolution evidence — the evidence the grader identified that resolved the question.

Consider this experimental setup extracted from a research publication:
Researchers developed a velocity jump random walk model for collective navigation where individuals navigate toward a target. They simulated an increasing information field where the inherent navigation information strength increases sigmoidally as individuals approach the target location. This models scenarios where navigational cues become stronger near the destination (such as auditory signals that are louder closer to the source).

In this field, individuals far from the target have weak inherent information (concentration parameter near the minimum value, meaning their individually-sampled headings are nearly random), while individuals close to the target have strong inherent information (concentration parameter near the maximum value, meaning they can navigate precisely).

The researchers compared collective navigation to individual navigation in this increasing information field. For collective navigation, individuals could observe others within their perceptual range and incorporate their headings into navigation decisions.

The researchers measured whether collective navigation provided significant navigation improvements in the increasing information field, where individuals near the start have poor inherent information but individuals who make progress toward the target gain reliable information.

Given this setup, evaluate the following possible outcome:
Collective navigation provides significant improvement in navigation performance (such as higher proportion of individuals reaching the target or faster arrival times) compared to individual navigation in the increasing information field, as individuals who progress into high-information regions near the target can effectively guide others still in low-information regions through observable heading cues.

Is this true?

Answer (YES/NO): YES